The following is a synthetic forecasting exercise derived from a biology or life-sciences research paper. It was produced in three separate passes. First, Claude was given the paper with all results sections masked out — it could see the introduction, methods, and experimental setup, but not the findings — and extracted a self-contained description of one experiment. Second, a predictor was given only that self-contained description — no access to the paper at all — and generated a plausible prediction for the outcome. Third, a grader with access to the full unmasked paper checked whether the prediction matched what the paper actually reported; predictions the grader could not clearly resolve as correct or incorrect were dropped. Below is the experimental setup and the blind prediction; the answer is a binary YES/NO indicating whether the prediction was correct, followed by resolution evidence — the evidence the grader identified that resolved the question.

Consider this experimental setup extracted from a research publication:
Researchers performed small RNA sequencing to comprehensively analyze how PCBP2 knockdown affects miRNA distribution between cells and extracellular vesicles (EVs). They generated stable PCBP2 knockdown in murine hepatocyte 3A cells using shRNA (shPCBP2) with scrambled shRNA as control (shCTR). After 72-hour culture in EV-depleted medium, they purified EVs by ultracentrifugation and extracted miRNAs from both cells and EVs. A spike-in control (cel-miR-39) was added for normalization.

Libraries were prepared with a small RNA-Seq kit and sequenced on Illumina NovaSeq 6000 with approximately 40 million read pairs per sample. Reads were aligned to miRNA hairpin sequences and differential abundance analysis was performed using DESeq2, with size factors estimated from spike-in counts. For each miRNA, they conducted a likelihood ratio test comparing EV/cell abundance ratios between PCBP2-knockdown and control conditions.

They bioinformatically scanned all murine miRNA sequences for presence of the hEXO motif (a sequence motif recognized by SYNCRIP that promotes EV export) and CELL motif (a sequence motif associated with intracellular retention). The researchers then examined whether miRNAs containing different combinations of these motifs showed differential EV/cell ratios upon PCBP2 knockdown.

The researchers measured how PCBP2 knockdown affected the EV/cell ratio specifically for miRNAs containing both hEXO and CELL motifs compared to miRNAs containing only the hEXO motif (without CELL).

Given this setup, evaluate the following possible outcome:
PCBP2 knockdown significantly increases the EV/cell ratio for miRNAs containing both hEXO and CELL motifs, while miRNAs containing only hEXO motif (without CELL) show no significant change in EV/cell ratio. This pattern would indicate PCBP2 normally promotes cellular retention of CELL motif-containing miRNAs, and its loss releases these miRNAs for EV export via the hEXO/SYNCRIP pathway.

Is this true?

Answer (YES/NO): YES